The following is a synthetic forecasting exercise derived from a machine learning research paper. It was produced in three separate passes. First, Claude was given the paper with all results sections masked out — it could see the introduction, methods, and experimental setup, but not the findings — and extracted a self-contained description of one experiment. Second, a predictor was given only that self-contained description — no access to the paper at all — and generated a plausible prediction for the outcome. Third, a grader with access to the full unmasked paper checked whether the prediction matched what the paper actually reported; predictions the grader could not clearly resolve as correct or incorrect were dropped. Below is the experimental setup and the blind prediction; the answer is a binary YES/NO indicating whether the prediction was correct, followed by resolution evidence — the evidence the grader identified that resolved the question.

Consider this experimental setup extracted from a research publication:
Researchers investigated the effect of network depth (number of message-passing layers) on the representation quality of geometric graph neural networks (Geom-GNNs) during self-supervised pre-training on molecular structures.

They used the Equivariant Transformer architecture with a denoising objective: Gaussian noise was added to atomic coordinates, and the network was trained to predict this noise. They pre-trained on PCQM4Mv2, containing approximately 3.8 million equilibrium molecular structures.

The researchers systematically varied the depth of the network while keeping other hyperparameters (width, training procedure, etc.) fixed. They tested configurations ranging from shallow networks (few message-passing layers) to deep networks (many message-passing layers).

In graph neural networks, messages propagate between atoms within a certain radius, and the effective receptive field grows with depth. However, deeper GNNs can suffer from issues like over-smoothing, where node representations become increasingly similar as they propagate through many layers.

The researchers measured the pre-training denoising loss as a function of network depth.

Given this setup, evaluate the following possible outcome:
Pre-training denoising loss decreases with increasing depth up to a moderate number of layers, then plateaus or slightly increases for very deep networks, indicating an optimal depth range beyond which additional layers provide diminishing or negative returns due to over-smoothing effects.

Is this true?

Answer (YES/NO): YES